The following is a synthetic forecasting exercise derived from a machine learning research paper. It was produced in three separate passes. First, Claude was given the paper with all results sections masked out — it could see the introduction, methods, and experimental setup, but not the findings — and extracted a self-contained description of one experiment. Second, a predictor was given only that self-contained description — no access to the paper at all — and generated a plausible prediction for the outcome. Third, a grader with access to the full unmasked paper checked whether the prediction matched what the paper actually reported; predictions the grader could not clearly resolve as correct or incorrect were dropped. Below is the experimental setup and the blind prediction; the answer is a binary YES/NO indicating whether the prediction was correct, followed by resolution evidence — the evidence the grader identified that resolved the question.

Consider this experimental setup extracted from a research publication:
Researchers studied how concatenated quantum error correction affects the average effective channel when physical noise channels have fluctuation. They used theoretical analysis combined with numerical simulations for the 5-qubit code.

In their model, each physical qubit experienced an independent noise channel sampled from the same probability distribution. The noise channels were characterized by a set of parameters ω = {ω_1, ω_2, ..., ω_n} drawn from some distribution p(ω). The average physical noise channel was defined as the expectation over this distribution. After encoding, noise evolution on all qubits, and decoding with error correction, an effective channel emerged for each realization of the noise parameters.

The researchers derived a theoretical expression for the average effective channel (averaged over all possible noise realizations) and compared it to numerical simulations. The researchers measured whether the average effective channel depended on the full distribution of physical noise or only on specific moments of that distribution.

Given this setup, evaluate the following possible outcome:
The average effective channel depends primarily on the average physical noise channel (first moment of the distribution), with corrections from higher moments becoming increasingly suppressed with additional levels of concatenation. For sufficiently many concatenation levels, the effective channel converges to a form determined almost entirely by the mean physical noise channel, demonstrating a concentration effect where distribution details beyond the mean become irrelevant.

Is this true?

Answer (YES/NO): NO